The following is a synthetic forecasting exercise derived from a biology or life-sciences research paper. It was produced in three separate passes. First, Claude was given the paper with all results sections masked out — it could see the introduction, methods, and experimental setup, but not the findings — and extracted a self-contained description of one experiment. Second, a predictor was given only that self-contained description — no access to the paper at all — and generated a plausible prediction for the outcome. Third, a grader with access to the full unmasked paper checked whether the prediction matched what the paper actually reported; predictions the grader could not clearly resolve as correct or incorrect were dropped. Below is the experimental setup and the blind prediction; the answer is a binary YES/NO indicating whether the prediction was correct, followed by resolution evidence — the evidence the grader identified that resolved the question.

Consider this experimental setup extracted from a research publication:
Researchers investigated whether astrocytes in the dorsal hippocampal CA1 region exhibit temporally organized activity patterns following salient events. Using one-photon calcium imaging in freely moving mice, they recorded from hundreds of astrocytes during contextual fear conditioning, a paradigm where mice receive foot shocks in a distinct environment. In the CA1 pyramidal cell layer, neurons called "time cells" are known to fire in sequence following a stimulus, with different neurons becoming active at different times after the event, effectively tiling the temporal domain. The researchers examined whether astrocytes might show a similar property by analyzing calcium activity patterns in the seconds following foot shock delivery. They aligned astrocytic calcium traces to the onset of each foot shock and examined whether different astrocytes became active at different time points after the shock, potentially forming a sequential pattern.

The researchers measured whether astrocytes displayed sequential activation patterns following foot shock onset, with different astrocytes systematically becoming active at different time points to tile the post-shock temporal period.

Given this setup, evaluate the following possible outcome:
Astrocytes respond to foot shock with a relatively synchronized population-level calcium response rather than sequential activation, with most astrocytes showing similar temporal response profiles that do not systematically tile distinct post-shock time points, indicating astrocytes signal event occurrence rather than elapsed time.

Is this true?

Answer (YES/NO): NO